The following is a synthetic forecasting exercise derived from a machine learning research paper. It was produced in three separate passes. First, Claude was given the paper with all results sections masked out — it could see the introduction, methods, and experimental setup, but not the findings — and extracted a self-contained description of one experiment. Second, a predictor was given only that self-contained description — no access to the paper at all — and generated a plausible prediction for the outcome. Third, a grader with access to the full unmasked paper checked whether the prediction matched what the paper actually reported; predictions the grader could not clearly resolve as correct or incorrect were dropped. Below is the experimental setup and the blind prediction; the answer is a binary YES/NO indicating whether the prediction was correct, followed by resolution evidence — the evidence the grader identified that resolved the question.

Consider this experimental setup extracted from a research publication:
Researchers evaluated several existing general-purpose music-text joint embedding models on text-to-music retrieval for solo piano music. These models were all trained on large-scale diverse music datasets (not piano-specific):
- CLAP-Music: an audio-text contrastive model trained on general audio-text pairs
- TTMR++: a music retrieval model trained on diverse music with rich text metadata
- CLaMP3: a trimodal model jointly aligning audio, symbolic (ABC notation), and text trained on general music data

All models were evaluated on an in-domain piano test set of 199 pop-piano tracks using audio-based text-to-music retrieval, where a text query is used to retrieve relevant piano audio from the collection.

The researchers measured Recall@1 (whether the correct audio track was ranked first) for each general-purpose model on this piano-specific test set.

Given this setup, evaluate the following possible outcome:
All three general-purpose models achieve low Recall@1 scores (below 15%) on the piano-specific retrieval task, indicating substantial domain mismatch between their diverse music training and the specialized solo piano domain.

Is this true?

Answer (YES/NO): YES